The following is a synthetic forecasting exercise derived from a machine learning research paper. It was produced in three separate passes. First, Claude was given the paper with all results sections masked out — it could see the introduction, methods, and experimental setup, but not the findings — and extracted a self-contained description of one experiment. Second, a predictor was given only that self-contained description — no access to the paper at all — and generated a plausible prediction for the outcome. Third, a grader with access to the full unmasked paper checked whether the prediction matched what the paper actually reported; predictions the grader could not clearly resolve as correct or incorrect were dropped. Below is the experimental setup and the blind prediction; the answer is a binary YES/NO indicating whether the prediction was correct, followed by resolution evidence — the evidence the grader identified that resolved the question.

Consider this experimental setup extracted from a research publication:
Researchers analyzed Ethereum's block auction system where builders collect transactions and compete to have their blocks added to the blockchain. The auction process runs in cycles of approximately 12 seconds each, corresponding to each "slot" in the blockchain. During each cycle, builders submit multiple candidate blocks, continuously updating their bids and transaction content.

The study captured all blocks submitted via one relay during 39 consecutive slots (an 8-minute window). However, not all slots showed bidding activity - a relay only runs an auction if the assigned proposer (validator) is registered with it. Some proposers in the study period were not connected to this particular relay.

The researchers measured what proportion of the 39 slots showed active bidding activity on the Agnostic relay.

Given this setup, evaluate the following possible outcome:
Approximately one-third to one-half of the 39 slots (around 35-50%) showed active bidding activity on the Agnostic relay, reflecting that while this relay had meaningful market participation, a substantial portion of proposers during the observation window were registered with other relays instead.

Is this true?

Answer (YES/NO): NO